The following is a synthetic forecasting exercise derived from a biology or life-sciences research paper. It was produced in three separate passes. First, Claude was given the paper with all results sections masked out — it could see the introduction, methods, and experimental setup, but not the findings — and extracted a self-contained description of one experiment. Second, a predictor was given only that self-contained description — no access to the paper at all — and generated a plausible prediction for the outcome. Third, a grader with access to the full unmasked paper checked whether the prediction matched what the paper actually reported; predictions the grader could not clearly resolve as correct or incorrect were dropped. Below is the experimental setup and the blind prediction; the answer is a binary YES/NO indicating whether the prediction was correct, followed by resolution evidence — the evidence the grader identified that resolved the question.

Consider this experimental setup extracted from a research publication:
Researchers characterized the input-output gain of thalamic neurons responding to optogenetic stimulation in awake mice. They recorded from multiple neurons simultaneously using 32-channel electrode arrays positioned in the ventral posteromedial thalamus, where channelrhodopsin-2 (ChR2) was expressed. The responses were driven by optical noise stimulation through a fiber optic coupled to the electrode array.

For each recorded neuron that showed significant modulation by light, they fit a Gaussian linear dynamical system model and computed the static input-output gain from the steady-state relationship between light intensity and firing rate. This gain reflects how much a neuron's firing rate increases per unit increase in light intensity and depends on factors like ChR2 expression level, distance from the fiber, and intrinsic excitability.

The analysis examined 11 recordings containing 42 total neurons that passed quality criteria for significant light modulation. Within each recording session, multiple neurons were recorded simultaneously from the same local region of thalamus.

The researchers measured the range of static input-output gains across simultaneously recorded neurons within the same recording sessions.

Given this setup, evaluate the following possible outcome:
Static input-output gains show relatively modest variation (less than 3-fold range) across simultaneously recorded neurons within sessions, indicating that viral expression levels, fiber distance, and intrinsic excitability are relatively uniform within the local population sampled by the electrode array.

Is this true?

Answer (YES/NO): NO